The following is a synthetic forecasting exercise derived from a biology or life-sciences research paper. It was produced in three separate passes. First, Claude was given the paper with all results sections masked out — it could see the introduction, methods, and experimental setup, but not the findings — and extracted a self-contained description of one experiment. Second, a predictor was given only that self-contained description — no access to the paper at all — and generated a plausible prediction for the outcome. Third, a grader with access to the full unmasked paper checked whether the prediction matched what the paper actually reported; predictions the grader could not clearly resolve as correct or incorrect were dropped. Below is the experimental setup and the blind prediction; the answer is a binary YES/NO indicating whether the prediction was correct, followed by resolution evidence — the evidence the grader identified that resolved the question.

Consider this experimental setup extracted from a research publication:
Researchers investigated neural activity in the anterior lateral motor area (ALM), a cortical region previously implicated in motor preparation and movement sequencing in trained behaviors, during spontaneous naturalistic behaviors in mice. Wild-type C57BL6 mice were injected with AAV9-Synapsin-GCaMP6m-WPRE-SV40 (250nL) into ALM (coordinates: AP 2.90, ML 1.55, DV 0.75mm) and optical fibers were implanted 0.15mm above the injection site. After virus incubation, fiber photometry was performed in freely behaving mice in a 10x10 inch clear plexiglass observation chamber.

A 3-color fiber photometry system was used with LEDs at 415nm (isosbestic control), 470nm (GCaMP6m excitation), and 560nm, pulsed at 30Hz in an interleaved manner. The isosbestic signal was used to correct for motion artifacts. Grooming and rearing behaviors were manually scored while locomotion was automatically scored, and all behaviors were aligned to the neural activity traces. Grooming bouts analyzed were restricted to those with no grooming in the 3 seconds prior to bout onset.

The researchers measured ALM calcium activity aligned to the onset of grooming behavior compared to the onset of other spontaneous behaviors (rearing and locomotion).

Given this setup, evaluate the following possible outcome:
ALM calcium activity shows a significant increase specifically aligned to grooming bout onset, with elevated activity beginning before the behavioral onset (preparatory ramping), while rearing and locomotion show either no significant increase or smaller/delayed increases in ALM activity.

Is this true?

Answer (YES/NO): NO